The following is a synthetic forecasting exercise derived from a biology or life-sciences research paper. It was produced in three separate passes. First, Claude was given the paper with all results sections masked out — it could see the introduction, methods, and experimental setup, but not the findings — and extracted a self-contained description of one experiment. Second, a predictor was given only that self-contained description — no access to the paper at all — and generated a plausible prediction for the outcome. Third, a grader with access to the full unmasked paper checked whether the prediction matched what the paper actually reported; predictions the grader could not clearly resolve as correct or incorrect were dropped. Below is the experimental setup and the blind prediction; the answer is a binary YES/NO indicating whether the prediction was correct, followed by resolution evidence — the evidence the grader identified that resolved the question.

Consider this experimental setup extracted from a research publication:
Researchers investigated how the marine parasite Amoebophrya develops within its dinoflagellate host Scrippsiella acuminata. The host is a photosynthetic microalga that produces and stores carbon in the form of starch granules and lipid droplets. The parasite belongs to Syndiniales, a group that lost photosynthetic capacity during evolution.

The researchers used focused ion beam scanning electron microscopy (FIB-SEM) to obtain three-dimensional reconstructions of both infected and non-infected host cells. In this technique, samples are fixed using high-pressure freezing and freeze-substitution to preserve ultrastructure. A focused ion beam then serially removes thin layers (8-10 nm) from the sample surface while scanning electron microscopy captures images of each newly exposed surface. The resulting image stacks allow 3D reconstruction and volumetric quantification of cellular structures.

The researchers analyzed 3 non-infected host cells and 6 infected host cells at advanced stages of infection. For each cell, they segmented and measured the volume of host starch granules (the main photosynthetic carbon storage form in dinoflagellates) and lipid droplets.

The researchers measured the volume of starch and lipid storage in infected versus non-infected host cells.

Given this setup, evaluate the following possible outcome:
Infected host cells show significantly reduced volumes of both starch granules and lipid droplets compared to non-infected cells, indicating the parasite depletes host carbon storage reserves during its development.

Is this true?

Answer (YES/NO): NO